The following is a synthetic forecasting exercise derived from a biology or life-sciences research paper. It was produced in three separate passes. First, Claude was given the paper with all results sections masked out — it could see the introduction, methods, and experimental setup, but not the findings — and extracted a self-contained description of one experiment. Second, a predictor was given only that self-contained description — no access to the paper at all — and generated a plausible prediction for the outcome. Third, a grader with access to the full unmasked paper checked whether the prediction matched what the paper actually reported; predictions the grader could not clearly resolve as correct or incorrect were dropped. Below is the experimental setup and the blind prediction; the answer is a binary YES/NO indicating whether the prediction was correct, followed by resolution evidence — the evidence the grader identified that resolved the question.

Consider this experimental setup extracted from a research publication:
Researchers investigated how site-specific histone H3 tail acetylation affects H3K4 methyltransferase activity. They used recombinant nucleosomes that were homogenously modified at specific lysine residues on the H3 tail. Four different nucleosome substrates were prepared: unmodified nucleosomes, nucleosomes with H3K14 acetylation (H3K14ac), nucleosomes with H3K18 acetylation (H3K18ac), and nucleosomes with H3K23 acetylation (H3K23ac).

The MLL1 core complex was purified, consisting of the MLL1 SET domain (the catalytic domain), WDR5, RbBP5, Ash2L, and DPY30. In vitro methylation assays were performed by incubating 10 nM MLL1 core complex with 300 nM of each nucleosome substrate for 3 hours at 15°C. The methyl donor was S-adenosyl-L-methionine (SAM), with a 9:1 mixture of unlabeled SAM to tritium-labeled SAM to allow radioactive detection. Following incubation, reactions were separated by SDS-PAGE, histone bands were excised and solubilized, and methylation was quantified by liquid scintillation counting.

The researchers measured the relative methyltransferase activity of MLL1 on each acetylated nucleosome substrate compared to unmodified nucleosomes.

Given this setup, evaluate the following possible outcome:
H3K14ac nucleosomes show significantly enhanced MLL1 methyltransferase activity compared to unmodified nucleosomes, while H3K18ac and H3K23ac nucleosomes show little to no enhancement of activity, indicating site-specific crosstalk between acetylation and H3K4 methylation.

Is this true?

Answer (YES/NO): NO